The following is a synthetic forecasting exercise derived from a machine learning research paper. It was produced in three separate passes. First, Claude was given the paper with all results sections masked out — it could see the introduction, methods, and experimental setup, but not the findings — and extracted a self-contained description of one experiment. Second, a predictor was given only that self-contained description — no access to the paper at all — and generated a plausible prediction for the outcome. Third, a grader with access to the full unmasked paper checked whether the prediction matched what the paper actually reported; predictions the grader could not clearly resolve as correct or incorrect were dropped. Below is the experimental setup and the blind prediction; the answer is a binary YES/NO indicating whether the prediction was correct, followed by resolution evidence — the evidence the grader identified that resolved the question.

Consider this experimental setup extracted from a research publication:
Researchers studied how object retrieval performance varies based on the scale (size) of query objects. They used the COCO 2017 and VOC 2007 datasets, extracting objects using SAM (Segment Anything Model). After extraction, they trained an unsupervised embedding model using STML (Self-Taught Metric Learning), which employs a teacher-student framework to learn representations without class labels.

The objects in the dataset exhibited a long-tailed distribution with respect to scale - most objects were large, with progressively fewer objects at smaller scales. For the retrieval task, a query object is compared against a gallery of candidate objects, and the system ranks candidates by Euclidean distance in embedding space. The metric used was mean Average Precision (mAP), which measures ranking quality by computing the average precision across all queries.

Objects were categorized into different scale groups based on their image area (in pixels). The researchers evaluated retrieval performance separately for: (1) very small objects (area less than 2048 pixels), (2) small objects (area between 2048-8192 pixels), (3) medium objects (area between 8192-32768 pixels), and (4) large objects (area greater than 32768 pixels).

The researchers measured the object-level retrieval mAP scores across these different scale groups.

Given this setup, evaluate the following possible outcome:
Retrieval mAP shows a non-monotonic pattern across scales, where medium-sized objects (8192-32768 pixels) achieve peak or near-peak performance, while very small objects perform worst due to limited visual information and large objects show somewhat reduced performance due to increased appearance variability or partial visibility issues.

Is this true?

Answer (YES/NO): NO